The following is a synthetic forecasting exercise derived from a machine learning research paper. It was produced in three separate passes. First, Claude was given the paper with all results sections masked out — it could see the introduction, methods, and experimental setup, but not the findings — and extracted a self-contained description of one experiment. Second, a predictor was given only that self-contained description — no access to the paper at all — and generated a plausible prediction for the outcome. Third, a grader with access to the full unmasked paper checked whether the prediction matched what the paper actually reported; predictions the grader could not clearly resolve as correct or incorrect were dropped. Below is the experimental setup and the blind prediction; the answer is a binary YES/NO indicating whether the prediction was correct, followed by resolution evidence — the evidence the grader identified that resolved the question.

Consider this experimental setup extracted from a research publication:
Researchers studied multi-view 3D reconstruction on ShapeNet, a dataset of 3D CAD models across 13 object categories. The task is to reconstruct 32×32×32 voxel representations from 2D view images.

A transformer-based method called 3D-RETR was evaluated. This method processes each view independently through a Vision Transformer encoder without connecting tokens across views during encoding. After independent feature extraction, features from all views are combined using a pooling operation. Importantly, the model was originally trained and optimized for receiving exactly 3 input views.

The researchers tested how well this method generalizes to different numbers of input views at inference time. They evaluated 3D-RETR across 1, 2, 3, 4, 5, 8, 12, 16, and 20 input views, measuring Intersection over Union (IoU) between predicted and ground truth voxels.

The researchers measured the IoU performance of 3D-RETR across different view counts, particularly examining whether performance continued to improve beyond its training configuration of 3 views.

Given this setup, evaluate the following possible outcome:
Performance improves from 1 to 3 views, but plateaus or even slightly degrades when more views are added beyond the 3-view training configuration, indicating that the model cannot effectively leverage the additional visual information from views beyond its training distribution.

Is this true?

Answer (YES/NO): NO